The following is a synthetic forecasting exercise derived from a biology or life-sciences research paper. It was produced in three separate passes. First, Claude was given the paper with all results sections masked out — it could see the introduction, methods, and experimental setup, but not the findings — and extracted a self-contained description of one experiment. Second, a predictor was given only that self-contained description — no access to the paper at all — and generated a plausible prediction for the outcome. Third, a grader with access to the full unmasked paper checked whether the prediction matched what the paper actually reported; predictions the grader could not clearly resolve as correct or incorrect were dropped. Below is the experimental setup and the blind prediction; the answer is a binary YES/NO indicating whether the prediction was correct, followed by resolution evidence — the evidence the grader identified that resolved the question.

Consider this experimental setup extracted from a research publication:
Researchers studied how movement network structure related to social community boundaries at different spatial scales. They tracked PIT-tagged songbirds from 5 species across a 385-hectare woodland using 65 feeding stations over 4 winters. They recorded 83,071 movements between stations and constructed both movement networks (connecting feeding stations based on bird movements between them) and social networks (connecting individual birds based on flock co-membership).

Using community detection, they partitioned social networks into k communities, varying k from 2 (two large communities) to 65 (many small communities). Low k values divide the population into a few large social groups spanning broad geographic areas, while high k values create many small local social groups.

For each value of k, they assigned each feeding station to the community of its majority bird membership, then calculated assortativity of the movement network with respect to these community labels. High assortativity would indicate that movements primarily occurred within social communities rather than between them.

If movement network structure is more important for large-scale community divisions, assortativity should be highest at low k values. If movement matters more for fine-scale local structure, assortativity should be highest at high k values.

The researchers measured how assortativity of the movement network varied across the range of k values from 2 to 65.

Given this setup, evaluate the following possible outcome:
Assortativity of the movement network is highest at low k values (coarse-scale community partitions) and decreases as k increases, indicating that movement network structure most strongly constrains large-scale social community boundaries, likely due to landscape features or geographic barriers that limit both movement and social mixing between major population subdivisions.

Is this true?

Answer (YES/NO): YES